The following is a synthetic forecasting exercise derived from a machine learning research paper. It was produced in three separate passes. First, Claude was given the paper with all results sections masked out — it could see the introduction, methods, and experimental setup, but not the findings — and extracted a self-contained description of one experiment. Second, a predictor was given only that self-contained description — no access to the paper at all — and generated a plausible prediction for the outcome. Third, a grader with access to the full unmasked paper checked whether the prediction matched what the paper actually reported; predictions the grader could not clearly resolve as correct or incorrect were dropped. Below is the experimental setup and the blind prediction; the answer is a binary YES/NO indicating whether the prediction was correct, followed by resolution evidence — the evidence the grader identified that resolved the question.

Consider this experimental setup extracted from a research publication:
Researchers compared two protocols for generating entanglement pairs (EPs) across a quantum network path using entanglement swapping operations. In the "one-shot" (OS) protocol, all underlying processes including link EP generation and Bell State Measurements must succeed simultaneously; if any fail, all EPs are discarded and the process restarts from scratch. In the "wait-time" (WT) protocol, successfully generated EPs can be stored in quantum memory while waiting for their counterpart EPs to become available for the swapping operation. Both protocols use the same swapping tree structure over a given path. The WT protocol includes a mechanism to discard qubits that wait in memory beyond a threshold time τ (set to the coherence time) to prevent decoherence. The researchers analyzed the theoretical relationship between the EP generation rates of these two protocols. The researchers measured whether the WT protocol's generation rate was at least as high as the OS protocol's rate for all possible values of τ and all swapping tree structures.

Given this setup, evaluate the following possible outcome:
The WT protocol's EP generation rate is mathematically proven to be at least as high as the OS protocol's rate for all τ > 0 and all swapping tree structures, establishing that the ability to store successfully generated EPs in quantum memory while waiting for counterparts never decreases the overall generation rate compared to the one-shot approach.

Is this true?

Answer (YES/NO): YES